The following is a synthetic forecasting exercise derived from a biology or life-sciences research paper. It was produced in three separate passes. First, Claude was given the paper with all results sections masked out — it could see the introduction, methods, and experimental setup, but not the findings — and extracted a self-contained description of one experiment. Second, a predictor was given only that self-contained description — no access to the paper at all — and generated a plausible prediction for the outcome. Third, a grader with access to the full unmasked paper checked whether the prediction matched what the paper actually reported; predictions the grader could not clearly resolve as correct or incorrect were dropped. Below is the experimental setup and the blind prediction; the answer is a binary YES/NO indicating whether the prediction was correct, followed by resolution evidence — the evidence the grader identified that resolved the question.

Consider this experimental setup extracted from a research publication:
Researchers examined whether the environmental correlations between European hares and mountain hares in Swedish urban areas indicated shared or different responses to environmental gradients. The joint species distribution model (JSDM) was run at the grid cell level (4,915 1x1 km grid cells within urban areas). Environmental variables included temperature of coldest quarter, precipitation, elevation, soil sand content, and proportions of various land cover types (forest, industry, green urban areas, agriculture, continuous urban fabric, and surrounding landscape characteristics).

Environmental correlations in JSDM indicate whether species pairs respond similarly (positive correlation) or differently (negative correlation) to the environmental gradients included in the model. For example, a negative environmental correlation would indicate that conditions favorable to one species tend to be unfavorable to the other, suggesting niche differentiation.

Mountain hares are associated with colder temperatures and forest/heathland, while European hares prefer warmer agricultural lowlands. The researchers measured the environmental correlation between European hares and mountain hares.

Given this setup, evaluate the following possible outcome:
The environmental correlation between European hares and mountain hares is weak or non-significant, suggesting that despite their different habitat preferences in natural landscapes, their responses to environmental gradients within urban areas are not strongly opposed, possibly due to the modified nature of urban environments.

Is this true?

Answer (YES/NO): NO